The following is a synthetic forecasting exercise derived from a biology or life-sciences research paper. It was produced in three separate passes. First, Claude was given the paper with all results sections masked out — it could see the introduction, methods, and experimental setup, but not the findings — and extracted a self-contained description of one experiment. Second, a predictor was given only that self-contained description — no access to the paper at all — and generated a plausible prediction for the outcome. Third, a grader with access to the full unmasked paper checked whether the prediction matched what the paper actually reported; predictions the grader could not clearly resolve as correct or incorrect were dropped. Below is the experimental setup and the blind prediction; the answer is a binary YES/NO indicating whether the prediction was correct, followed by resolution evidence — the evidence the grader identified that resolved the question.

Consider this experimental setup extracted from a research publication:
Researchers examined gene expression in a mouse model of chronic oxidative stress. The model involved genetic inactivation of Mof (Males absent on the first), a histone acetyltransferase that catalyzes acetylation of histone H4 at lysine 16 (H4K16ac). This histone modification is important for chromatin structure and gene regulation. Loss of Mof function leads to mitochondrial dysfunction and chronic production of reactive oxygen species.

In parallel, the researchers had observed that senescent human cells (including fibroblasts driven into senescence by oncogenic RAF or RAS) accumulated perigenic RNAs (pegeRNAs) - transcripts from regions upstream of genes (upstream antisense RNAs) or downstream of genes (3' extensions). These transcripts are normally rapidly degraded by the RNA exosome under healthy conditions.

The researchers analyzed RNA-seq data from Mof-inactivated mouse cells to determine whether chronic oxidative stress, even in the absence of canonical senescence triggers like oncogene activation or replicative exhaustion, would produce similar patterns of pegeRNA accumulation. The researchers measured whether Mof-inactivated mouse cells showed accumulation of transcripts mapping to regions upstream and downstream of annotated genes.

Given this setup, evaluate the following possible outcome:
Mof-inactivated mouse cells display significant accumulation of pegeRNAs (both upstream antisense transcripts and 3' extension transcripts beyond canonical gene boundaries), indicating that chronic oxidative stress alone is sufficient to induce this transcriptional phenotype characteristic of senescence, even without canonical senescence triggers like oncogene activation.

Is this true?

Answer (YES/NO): YES